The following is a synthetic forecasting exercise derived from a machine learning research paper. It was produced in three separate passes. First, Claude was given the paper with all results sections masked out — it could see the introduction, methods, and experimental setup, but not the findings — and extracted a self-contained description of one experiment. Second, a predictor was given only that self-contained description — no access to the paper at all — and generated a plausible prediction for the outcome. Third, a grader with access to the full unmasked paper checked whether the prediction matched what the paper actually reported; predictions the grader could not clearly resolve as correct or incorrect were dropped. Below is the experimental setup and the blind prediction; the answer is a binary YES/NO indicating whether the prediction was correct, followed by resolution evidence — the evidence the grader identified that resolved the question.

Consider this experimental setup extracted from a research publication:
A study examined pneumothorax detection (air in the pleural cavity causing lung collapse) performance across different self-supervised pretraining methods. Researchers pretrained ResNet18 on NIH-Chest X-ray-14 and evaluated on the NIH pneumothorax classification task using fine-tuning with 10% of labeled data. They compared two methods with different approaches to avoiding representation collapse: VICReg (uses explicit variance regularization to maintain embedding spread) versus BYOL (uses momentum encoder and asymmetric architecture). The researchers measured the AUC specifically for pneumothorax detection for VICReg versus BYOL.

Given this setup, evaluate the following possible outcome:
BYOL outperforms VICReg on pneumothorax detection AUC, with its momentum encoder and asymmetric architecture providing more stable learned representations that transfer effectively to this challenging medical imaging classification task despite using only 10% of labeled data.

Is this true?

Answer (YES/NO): NO